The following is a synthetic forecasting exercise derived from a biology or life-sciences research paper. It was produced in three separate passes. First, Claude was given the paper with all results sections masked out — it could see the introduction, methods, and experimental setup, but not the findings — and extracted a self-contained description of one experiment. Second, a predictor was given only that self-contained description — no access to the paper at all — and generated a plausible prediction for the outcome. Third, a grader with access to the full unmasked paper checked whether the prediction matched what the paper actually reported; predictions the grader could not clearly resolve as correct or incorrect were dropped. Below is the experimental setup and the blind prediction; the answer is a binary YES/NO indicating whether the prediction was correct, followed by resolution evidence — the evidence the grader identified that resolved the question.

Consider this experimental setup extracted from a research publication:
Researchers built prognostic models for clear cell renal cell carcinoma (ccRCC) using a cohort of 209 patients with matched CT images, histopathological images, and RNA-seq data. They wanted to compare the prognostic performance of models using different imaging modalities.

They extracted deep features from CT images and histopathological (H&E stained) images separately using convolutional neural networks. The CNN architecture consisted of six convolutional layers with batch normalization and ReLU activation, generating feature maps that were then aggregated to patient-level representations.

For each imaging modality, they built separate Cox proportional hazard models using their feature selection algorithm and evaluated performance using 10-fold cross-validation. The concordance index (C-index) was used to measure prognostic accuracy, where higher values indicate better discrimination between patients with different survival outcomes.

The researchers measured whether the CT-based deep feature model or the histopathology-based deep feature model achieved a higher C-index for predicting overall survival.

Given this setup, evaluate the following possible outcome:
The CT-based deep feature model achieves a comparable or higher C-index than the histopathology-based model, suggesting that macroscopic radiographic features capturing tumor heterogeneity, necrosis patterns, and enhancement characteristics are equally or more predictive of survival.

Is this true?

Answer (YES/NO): YES